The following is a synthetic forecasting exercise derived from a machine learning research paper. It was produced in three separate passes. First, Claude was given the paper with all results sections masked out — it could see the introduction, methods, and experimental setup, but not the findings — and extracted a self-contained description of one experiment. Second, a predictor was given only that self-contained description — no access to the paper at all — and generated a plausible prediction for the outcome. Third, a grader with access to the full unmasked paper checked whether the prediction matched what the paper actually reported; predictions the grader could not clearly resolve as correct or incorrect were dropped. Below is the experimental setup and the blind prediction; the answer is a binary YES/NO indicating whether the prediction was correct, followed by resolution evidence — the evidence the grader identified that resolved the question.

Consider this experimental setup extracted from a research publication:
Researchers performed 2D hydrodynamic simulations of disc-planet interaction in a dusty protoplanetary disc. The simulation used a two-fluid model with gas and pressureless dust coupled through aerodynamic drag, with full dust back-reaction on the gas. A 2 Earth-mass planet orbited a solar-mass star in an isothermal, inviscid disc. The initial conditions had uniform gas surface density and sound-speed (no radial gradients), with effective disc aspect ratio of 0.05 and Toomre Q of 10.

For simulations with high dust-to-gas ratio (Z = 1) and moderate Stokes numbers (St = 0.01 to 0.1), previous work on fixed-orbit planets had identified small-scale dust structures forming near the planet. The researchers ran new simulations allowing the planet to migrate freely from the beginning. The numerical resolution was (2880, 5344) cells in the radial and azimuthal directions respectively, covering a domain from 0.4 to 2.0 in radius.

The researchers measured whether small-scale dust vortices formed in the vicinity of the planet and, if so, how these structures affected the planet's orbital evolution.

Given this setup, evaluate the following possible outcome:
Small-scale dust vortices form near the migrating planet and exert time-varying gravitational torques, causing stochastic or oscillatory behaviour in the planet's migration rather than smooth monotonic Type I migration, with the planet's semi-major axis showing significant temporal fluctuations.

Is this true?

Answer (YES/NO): YES